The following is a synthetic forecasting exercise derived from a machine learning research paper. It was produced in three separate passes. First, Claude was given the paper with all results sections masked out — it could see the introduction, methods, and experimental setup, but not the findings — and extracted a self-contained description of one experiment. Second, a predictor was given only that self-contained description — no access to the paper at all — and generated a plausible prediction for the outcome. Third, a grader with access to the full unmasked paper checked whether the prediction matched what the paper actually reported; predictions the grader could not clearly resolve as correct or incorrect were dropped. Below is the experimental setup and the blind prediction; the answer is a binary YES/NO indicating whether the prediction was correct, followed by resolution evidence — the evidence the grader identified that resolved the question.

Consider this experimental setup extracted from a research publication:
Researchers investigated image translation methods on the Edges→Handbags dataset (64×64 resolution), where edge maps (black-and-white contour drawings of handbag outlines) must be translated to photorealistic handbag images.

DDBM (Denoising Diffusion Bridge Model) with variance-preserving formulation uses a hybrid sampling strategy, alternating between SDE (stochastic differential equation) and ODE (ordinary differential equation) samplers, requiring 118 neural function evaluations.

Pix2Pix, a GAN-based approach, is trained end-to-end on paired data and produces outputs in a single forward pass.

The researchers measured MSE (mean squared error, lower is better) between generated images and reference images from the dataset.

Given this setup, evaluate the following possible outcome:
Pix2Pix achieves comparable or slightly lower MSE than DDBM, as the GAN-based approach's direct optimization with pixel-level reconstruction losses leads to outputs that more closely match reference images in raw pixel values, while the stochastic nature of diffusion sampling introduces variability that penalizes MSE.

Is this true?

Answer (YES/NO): NO